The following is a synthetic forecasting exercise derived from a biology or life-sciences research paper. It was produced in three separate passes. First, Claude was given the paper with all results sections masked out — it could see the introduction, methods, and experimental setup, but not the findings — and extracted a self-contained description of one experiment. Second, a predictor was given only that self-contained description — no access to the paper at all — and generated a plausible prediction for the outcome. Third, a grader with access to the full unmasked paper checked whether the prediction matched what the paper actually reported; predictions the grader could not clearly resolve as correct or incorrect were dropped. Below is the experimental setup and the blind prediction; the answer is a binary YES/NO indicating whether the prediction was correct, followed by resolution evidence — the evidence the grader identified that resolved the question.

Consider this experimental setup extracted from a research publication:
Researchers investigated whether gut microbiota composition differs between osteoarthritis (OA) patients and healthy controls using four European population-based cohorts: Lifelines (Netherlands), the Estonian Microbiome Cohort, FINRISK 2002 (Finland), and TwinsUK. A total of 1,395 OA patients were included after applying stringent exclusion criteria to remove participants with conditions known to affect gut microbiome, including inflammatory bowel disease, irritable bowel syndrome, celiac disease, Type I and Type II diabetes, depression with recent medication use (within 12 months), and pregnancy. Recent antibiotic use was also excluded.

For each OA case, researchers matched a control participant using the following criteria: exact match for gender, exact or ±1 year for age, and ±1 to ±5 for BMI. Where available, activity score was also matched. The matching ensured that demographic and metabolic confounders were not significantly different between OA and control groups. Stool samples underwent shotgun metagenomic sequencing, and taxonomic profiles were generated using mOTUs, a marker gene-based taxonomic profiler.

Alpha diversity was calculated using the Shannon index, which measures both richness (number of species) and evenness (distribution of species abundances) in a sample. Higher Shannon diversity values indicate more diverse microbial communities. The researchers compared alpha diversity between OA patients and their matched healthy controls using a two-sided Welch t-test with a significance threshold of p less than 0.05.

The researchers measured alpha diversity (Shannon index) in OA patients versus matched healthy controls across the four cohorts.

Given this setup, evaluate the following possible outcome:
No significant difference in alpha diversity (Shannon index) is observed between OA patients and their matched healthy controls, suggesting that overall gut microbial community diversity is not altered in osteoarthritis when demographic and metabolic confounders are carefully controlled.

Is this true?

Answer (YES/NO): YES